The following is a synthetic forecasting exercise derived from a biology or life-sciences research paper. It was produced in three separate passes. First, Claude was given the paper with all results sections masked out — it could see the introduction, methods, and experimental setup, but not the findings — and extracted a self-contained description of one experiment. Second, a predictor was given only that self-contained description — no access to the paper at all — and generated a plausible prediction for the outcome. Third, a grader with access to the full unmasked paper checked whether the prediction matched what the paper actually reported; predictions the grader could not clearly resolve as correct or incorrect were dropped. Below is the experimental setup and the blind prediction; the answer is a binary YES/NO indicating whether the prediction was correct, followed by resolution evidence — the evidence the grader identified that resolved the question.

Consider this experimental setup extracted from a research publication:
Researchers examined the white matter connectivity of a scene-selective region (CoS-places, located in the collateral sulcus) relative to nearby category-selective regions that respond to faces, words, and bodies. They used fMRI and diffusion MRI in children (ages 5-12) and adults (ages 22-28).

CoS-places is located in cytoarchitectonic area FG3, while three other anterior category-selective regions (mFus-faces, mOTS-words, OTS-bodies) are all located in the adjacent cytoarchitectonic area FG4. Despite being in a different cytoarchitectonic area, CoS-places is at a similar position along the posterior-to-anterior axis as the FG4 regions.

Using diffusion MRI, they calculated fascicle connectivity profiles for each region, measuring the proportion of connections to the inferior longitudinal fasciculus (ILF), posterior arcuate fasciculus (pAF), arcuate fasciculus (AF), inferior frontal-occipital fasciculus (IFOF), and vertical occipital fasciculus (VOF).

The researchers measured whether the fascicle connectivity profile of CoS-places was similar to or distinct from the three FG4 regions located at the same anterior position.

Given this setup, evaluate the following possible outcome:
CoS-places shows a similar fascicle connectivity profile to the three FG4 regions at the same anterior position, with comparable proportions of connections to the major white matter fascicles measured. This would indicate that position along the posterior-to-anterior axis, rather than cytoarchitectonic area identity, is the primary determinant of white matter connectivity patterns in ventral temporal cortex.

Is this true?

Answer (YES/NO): NO